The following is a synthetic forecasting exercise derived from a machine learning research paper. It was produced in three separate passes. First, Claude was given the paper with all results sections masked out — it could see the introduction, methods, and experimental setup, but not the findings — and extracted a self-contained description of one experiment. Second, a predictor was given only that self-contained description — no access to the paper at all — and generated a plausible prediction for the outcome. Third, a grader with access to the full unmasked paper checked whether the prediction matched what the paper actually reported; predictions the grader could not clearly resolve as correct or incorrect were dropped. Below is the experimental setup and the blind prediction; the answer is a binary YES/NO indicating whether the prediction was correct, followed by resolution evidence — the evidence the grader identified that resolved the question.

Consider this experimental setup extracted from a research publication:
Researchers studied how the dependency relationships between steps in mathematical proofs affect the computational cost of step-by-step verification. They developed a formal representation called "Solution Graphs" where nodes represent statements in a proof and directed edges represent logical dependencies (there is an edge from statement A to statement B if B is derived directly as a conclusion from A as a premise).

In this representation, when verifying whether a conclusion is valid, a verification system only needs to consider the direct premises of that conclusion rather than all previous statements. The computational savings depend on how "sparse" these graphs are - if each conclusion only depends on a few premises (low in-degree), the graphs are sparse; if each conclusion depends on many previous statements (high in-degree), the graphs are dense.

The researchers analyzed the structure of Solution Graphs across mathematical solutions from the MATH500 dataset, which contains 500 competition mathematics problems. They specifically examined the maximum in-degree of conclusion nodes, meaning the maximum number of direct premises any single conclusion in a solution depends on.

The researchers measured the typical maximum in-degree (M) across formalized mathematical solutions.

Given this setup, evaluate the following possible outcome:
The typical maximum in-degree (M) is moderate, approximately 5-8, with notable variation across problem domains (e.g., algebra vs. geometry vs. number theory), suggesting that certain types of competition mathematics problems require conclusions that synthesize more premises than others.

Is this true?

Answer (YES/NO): NO